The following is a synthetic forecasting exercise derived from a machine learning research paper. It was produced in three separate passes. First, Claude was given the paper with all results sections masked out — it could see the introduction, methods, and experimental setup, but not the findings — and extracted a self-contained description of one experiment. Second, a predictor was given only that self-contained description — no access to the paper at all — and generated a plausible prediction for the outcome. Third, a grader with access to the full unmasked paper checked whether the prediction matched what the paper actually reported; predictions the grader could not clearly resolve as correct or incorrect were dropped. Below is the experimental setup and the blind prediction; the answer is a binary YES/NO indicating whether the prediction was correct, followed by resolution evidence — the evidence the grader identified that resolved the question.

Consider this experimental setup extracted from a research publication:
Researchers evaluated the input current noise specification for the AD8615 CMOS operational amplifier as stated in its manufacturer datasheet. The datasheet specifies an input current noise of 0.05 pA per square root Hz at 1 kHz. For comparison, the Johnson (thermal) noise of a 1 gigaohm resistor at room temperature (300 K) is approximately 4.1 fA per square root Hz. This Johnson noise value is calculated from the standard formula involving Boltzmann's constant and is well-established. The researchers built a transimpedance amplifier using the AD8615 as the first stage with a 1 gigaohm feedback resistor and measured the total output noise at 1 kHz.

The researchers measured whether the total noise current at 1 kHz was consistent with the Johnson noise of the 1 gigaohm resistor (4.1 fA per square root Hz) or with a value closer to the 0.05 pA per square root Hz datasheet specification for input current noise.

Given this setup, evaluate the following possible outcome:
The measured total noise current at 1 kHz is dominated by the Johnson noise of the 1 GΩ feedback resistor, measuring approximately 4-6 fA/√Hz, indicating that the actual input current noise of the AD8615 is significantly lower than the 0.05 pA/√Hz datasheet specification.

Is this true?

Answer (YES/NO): YES